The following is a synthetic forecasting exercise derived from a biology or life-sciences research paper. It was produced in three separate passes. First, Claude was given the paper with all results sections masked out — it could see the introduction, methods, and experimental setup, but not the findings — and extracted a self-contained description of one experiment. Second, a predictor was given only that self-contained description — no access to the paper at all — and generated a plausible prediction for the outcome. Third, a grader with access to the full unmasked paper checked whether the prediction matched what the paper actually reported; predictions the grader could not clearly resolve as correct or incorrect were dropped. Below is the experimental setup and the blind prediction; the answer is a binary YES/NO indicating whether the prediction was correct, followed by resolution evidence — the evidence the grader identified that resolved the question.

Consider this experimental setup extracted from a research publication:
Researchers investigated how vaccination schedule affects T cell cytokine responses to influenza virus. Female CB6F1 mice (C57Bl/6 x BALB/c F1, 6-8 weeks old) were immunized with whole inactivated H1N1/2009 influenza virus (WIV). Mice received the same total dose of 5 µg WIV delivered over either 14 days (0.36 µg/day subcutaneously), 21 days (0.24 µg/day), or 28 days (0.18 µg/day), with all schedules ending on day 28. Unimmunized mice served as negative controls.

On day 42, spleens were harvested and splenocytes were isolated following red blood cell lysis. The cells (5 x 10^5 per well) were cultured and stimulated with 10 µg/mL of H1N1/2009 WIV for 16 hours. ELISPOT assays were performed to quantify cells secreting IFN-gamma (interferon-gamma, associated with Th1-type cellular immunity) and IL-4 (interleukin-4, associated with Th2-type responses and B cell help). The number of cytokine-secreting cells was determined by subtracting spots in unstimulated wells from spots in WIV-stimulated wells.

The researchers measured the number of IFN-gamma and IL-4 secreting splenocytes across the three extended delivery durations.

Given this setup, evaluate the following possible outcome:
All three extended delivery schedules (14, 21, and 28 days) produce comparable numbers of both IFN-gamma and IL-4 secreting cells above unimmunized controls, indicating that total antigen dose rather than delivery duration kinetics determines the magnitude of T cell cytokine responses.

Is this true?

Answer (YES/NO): NO